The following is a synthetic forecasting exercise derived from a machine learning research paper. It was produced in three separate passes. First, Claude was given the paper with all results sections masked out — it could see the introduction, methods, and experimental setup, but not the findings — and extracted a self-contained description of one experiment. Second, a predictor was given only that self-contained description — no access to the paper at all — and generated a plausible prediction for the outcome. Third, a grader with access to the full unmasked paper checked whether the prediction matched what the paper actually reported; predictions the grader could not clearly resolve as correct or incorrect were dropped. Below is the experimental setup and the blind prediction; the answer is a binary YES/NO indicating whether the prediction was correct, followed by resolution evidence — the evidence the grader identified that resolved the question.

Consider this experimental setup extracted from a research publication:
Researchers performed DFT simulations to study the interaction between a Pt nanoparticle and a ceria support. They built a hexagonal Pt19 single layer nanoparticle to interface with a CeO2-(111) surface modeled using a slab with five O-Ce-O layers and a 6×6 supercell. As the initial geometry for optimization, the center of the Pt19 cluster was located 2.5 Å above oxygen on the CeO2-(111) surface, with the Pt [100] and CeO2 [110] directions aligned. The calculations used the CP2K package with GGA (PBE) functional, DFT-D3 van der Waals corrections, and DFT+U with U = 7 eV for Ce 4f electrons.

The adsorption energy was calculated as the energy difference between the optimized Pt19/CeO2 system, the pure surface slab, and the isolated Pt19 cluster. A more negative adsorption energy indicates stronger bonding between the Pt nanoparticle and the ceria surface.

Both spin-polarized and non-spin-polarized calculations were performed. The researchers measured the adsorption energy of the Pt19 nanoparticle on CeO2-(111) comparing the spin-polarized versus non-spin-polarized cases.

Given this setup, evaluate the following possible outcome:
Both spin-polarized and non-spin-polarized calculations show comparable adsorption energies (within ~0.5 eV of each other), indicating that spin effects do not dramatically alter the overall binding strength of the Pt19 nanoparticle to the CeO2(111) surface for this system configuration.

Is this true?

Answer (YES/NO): NO